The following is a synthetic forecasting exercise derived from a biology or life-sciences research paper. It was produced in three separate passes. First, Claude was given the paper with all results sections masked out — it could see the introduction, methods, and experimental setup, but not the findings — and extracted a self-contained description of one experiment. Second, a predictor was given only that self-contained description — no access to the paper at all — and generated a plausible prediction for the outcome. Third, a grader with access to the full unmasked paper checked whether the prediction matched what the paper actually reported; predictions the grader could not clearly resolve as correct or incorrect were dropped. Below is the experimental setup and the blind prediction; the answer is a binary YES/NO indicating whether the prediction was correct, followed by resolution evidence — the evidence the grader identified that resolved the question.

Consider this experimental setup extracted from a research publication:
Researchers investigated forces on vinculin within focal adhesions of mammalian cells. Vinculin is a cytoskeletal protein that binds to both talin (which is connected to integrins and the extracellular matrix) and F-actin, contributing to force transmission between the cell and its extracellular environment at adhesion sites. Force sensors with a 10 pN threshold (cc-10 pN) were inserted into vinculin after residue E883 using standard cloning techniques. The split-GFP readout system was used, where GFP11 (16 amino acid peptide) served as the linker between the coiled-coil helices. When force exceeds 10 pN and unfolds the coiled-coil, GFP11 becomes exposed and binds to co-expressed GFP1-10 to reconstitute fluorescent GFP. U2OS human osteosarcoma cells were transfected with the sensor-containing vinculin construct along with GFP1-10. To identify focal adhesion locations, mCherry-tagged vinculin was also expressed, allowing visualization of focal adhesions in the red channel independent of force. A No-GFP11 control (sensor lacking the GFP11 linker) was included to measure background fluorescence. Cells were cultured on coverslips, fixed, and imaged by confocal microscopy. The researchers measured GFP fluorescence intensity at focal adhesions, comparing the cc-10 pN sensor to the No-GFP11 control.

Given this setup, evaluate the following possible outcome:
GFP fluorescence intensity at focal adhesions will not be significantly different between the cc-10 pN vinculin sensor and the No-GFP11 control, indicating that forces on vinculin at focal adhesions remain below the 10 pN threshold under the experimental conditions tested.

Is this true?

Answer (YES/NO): NO